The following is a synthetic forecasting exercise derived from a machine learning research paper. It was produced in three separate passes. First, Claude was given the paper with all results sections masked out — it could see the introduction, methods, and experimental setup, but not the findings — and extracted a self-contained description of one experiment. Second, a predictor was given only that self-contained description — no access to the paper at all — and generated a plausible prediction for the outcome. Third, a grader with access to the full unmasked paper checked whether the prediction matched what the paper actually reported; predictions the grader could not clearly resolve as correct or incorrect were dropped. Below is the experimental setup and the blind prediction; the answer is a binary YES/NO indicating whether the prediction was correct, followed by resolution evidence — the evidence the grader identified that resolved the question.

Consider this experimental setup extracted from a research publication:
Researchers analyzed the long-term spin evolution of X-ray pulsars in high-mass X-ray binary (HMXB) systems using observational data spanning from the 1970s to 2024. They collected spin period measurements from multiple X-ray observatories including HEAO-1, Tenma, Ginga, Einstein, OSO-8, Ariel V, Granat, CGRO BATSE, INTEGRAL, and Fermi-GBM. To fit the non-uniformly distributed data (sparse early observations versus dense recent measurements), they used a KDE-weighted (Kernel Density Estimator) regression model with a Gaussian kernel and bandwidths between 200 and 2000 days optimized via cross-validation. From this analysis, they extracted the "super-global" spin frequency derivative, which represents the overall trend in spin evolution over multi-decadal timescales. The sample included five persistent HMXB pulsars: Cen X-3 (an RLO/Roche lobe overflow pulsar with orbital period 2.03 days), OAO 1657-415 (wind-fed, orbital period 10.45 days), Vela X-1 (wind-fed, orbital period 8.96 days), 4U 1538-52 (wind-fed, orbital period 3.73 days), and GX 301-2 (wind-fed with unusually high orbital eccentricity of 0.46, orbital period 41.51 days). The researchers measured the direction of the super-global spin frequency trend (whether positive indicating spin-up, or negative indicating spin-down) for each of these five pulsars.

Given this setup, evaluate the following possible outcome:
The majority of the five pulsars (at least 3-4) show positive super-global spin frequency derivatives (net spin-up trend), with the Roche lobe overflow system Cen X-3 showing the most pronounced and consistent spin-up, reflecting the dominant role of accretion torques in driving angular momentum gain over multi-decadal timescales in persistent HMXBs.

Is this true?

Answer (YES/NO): YES